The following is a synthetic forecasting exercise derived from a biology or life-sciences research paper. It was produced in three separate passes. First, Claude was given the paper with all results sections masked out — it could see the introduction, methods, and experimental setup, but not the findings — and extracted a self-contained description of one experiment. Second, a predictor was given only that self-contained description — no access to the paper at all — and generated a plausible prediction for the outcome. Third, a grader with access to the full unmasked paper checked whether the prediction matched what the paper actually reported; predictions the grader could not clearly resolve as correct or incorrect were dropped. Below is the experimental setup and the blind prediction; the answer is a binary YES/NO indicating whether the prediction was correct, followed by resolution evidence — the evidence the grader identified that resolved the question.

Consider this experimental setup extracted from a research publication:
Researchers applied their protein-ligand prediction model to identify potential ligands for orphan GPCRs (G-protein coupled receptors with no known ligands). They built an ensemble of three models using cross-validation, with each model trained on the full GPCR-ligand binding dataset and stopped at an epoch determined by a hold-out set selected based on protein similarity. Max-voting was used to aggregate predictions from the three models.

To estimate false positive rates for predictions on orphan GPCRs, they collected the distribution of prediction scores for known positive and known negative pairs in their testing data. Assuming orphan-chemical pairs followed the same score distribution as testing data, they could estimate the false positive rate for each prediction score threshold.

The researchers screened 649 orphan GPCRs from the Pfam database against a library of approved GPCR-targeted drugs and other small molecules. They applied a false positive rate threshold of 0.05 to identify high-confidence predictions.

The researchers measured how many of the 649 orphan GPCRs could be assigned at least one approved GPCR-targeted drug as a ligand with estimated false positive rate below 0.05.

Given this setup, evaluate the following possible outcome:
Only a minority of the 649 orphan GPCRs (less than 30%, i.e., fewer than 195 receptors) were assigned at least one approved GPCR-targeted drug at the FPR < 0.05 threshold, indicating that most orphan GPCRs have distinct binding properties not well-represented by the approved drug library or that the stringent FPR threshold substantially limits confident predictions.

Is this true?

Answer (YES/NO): YES